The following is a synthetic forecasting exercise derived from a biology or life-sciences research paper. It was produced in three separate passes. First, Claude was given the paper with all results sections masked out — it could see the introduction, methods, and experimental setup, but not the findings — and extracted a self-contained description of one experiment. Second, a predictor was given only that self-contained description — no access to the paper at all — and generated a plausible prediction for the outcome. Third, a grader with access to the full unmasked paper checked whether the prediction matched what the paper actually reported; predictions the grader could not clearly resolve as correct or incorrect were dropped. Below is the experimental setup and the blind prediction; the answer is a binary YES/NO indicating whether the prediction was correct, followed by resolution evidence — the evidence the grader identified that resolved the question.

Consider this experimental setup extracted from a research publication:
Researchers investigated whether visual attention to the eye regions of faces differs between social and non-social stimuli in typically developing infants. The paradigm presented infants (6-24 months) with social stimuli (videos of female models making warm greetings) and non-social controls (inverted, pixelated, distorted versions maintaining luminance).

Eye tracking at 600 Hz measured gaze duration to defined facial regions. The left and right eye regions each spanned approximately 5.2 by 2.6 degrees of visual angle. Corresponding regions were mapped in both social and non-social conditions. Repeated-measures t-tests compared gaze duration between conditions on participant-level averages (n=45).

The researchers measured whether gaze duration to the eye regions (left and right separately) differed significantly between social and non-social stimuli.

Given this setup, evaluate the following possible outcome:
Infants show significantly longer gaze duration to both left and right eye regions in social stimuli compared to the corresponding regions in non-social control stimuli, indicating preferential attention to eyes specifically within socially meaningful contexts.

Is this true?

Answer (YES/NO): YES